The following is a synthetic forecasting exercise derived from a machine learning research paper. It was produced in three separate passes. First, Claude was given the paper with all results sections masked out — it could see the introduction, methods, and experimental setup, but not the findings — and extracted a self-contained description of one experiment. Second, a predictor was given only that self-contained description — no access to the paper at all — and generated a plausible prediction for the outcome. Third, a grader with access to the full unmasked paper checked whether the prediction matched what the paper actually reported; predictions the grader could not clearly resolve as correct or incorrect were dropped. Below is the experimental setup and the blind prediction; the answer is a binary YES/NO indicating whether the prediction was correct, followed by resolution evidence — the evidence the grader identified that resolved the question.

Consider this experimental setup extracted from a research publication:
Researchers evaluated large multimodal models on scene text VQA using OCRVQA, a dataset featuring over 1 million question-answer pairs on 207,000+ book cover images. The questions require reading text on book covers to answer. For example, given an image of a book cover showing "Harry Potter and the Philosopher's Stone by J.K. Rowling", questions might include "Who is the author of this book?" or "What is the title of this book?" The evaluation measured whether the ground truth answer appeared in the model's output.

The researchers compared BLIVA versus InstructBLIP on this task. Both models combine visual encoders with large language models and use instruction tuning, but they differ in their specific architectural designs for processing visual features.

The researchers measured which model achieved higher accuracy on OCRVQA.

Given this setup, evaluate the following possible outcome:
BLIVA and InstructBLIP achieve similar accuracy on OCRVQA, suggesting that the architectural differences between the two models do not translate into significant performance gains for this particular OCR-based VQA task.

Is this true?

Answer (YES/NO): NO